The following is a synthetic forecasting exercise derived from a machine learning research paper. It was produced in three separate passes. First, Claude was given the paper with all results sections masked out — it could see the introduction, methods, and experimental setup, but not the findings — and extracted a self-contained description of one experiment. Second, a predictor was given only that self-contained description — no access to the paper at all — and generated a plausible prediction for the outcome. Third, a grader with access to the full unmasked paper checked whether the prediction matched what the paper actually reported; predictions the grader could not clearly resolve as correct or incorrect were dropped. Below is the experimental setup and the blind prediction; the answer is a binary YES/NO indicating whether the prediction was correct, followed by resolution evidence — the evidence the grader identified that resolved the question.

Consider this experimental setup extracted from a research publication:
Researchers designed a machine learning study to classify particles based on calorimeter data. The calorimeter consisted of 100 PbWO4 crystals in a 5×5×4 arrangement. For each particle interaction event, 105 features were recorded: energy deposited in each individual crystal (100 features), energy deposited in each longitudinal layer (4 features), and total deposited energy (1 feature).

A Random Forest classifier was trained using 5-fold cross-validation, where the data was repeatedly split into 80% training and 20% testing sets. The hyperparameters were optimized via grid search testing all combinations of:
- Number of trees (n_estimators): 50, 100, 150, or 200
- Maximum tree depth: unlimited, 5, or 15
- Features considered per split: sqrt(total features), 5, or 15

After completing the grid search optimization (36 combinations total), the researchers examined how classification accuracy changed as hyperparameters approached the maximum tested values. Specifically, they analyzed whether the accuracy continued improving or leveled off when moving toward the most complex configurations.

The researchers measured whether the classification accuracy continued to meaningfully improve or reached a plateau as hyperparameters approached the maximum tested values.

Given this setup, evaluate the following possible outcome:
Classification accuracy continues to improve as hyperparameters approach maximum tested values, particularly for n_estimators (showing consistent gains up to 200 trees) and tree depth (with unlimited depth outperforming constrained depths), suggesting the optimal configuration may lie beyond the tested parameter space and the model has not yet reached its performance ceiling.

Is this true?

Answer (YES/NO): NO